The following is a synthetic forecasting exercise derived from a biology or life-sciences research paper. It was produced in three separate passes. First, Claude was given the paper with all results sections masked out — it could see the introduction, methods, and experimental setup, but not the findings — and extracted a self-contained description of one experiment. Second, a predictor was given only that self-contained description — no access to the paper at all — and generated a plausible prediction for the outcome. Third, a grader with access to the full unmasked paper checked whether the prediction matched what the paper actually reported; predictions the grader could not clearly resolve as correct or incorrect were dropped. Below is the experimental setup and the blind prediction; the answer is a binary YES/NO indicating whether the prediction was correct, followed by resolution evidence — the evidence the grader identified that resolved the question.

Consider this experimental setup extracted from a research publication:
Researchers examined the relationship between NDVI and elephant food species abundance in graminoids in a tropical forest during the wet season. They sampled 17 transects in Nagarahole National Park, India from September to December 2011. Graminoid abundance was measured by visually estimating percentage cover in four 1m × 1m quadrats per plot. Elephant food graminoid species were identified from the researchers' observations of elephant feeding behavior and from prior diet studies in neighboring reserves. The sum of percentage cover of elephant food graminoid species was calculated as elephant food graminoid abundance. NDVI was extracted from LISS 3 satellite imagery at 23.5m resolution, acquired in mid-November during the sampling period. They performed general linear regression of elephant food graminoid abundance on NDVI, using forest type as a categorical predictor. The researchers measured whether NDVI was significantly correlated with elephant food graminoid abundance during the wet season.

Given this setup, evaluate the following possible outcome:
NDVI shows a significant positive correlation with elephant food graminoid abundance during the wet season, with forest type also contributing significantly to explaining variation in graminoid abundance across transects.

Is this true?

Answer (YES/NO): NO